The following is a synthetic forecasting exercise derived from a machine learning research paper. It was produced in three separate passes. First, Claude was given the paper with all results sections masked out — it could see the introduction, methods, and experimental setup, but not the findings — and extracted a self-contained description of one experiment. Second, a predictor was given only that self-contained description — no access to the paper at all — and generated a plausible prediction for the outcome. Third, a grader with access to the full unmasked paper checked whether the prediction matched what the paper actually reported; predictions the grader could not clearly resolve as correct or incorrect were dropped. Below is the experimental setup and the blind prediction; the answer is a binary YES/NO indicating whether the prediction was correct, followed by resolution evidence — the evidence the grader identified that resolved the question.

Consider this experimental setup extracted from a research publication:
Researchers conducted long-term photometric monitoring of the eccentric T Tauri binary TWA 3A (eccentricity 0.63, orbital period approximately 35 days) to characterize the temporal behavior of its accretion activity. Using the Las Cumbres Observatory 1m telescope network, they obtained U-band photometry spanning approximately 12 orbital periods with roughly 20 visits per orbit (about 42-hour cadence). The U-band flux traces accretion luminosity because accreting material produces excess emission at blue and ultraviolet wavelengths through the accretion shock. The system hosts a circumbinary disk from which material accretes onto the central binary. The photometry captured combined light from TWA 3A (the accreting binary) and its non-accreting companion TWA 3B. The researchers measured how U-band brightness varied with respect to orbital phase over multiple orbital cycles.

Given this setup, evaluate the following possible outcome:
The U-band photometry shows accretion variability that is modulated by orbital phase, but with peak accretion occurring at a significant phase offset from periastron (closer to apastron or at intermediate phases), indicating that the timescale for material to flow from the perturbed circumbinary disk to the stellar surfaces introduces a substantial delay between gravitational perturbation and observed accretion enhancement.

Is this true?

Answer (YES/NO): NO